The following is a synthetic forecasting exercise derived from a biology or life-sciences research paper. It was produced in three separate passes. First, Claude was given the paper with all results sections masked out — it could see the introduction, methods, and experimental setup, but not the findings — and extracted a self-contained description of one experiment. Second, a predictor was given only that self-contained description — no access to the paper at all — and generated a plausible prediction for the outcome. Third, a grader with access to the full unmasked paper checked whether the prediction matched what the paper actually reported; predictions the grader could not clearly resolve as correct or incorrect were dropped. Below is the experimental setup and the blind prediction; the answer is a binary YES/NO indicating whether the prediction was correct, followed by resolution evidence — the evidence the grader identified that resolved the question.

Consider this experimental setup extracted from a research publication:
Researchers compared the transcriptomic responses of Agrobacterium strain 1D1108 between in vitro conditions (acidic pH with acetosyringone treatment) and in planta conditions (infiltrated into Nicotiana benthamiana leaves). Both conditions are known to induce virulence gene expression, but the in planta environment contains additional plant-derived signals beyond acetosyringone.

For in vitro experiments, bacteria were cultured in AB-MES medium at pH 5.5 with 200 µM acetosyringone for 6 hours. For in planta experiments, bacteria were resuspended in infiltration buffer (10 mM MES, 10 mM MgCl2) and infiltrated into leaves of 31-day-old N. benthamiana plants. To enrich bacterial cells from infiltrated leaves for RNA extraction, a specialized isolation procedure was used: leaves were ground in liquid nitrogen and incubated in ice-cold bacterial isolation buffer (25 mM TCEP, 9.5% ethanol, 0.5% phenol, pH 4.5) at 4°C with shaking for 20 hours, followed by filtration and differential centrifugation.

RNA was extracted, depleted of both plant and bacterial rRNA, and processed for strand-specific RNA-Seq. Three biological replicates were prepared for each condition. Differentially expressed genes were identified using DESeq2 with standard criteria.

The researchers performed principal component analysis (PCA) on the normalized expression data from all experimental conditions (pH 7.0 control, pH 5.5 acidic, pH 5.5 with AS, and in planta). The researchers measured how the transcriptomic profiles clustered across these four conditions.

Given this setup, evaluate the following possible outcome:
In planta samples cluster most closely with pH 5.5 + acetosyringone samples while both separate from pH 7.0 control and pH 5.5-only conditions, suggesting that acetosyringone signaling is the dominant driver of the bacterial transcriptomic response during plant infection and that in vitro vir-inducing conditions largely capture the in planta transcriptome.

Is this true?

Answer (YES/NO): NO